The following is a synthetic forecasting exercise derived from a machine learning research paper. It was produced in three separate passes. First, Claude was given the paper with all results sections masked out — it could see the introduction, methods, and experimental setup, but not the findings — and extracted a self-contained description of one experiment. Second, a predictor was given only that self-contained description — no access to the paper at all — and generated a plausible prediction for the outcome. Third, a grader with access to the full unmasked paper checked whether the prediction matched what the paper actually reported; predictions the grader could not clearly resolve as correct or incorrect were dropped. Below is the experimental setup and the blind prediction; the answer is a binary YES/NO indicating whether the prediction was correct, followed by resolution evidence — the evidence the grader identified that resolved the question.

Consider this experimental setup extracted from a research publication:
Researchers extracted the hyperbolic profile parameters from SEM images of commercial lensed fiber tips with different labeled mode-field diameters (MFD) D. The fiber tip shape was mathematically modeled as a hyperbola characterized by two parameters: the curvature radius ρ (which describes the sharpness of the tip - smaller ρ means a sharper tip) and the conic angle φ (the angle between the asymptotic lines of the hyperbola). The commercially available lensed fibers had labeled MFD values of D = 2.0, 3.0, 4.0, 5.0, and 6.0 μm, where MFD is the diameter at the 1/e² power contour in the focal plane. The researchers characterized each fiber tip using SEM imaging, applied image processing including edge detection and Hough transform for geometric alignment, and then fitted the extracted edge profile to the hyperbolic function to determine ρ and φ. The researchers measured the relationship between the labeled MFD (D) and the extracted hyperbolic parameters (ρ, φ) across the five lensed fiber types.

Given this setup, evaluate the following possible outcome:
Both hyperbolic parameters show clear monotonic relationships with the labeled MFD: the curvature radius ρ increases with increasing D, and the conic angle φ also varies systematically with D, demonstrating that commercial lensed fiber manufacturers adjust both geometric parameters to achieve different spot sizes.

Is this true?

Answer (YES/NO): NO